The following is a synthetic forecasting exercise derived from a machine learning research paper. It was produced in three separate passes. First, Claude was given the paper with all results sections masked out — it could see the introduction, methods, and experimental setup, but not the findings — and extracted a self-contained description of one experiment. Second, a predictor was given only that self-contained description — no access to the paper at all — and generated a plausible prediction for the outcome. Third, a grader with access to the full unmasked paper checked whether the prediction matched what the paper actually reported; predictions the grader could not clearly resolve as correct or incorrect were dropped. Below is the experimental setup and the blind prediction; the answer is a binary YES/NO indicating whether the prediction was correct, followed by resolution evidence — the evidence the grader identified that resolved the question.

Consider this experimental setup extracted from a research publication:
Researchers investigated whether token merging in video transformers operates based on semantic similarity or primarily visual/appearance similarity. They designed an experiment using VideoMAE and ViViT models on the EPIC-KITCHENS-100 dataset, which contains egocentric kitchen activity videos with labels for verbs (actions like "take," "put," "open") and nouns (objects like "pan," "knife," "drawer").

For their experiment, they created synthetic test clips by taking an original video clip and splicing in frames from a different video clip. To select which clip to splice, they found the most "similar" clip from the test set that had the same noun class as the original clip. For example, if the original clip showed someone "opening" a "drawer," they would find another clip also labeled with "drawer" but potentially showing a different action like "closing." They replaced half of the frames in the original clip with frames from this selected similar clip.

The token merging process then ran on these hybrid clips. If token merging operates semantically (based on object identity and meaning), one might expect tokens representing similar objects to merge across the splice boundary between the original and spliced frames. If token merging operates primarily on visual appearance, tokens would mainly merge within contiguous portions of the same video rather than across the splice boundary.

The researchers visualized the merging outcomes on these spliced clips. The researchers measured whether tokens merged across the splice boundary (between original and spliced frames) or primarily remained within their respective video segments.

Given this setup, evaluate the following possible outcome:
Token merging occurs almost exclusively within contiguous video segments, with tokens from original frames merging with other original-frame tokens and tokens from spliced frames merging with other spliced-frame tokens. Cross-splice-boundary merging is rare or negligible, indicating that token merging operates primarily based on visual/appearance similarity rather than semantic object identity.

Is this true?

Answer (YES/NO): YES